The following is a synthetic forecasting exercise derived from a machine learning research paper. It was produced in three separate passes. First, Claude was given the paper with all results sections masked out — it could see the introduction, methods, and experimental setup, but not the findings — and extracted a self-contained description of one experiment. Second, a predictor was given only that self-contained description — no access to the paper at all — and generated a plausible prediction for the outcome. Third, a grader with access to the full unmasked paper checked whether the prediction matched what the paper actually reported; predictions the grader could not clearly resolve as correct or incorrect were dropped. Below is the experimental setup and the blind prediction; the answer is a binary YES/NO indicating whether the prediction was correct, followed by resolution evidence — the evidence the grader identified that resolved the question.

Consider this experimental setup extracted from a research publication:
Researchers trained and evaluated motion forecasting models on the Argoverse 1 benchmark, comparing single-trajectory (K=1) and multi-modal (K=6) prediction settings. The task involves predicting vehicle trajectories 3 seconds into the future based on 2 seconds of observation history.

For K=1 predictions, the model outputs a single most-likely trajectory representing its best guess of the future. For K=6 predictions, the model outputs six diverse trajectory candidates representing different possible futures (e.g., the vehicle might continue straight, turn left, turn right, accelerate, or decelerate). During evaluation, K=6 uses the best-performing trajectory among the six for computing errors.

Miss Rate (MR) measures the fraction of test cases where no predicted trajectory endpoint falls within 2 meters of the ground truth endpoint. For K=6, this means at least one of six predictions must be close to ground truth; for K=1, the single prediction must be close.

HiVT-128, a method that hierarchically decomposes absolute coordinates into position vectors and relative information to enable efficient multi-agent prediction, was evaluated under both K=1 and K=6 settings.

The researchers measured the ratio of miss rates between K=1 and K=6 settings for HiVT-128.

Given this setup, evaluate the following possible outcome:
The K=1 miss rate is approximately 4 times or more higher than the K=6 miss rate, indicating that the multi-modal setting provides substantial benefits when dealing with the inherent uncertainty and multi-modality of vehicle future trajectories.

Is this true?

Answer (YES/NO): YES